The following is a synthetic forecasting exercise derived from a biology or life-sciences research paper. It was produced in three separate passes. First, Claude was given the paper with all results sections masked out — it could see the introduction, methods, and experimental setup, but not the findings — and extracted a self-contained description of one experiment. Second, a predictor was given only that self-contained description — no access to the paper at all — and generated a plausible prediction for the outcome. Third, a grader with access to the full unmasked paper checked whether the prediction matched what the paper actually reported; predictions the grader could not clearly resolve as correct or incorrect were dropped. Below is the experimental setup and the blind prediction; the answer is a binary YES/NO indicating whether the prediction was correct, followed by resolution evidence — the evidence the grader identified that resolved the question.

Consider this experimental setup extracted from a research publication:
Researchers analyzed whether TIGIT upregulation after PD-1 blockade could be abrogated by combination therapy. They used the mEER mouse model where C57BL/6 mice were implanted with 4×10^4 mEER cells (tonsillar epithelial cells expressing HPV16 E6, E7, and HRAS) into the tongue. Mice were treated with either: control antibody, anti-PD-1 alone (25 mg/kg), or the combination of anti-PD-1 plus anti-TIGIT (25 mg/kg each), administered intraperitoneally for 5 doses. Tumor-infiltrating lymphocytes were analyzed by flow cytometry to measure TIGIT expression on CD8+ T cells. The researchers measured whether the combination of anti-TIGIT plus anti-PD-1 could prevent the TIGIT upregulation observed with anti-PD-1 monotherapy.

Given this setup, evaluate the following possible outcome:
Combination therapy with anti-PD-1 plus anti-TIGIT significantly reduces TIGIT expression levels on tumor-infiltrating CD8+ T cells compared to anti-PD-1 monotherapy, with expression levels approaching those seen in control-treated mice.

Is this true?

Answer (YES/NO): YES